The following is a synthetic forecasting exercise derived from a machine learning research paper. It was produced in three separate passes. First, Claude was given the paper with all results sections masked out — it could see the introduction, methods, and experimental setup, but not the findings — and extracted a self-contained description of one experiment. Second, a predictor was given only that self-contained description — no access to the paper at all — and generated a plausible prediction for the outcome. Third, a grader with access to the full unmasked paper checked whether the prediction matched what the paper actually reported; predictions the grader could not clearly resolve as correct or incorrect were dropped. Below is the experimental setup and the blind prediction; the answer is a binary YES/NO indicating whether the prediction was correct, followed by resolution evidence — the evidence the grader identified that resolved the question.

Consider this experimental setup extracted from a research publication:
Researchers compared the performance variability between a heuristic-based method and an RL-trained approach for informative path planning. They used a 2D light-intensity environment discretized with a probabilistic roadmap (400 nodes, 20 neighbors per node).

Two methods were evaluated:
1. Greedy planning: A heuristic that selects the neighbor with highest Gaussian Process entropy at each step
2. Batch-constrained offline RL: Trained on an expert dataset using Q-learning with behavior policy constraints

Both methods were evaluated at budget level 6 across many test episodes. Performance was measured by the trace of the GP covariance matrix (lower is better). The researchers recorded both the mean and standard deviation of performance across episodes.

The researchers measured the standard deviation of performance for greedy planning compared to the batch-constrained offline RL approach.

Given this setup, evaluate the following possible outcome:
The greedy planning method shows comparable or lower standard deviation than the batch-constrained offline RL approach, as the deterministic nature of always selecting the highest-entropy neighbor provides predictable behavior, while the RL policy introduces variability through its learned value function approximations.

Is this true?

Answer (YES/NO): NO